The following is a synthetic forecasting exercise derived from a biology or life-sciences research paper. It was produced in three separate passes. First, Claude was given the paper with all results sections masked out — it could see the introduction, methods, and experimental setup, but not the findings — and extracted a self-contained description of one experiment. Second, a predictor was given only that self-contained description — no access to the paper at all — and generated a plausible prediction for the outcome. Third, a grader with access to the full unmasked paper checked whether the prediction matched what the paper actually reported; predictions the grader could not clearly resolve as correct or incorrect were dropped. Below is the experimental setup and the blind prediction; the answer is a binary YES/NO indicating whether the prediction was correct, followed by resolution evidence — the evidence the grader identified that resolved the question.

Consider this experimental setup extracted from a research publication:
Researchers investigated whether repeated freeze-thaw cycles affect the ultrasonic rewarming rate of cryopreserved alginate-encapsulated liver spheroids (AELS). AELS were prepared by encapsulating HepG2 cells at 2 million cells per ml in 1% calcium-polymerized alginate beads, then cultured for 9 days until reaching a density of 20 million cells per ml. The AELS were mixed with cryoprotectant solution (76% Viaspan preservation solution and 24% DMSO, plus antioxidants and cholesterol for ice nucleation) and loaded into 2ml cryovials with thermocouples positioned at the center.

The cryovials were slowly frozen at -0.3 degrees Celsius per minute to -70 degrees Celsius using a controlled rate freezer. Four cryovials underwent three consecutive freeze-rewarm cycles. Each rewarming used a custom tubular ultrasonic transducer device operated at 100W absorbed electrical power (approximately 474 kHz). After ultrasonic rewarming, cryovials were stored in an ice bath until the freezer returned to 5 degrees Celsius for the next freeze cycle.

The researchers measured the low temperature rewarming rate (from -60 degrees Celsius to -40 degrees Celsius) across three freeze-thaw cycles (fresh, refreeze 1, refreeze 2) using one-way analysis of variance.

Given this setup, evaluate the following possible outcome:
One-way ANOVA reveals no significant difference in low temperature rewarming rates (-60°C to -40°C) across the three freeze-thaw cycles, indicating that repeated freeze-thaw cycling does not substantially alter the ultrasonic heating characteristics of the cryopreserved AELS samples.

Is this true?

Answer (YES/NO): NO